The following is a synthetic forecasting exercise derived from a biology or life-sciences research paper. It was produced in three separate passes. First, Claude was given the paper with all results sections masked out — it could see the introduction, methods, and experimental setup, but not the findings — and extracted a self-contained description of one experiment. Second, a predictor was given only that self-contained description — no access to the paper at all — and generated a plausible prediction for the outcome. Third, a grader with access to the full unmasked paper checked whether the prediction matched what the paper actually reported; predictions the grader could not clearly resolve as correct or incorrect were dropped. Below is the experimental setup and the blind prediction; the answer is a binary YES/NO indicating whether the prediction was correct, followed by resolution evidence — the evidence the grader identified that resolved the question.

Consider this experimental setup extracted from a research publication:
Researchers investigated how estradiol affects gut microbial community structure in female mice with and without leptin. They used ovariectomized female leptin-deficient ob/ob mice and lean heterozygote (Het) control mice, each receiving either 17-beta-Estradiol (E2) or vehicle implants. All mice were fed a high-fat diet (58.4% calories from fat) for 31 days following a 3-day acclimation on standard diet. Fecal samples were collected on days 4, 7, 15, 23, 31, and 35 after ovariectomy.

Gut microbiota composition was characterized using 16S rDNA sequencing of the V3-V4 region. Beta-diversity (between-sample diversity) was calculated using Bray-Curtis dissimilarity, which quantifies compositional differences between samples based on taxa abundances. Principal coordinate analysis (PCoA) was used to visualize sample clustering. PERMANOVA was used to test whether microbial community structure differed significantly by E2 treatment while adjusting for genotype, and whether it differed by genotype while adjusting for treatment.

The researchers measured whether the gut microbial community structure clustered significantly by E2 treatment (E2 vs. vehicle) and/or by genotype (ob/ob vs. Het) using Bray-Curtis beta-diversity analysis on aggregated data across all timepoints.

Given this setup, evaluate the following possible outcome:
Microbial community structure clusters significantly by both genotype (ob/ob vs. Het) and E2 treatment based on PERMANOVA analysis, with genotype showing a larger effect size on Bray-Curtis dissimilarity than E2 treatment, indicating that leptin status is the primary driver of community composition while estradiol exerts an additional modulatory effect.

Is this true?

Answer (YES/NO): YES